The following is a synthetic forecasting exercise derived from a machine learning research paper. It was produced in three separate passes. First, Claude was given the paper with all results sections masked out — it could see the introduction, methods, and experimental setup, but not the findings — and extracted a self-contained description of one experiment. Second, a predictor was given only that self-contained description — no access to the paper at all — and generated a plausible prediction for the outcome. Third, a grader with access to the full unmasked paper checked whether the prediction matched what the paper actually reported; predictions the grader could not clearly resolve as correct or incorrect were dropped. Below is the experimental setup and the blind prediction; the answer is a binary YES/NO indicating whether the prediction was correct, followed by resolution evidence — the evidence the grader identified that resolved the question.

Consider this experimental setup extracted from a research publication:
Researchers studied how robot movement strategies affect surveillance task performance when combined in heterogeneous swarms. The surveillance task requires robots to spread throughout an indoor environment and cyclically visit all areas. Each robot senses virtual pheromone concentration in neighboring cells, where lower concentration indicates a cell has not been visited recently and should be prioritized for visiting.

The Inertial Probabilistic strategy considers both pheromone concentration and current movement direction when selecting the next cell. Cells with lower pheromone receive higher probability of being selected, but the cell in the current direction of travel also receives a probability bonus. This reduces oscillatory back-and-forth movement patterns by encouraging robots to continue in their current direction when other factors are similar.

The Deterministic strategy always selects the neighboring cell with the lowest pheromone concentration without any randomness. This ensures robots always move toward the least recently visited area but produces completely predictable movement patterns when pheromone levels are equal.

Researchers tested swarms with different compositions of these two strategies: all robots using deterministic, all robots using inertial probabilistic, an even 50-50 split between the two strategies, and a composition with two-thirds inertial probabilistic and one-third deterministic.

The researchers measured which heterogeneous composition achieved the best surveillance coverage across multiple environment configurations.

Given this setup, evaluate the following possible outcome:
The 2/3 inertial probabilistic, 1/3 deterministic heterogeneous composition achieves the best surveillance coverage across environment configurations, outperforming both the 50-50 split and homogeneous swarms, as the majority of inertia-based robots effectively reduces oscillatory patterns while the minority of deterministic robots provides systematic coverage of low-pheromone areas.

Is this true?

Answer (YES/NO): YES